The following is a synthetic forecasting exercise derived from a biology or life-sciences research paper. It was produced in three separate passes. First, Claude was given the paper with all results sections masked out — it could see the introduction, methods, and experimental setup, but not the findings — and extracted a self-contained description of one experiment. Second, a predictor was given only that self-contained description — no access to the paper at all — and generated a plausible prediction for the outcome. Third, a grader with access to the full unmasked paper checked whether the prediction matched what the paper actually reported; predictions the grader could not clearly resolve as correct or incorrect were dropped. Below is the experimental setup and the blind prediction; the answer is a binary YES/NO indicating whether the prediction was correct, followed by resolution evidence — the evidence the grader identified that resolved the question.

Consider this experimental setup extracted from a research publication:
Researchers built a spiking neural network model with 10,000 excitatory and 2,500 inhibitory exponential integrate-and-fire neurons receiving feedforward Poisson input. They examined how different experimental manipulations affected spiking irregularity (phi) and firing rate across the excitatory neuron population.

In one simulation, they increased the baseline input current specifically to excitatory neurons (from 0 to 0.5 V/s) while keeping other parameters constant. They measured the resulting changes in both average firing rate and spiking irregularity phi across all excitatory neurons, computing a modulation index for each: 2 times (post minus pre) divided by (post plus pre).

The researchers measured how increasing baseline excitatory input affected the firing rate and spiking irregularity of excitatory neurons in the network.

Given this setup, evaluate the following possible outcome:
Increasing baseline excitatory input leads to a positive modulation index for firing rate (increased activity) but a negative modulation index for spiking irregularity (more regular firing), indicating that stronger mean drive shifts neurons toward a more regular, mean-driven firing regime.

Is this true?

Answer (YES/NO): YES